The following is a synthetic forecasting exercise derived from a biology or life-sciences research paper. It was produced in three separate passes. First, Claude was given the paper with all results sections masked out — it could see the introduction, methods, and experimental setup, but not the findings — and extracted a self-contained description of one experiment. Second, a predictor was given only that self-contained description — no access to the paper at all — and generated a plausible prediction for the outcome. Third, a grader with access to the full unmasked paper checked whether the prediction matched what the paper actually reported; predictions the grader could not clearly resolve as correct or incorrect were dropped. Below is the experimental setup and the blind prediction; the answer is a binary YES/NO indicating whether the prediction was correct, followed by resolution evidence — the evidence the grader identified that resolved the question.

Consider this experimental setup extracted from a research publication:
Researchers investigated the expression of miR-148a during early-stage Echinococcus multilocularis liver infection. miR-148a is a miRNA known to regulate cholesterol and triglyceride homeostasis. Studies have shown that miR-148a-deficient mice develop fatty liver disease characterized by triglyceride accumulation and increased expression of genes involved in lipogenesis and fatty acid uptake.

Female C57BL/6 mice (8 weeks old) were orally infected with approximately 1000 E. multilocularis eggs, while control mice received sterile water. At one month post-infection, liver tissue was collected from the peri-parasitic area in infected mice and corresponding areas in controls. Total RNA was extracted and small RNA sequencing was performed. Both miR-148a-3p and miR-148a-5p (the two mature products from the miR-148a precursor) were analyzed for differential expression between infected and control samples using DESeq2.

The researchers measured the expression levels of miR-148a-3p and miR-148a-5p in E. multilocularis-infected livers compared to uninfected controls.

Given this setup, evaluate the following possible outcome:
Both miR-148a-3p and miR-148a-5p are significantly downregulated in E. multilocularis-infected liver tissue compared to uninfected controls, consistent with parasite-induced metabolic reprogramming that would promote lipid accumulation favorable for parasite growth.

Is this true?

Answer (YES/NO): YES